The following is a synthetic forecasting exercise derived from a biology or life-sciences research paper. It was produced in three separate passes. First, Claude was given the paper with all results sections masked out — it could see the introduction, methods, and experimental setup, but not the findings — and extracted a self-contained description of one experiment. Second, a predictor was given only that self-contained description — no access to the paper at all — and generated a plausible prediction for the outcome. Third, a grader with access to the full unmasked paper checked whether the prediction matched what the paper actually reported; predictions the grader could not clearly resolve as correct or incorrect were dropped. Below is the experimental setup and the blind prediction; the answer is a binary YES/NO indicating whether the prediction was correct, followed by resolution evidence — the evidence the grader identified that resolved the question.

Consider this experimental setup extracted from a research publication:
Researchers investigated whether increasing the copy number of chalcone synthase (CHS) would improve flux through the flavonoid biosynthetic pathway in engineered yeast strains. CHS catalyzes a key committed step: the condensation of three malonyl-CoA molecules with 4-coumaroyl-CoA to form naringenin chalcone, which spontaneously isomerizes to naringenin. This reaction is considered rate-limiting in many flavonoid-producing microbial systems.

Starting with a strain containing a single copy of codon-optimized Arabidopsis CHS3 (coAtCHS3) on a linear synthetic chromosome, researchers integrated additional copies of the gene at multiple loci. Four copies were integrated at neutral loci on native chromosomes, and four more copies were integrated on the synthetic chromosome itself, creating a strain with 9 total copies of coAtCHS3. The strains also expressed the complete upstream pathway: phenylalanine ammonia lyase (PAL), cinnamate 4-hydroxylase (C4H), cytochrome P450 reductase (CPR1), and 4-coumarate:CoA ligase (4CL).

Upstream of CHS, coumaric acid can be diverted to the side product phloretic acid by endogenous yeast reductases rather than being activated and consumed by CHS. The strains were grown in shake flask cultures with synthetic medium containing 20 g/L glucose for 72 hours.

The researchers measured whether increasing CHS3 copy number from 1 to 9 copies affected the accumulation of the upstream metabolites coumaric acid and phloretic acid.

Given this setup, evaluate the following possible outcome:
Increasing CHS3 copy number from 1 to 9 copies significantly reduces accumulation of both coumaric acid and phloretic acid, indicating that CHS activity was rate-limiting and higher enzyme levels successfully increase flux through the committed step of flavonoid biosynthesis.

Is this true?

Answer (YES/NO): NO